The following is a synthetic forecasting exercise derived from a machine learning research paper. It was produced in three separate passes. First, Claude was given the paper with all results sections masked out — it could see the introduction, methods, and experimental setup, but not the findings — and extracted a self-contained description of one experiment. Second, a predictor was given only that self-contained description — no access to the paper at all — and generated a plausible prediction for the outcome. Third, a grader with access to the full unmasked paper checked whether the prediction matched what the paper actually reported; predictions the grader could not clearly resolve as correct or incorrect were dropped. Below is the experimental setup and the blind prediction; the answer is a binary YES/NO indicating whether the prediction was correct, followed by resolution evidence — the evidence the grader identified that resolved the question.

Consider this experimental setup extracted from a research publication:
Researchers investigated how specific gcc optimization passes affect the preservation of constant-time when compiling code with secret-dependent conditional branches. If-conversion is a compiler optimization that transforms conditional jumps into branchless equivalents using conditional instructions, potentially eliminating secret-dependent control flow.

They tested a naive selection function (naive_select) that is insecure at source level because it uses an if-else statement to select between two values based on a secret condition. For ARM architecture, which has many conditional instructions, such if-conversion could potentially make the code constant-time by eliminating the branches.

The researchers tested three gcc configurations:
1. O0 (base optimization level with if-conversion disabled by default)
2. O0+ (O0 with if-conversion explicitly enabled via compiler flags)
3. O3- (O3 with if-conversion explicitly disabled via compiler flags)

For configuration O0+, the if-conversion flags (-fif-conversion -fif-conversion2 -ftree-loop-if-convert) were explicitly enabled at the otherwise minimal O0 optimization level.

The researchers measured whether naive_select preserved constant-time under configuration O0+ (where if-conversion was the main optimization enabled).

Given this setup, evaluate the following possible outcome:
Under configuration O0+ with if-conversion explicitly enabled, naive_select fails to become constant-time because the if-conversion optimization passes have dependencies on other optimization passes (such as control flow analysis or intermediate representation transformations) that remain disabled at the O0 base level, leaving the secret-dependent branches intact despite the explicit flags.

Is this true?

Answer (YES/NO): YES